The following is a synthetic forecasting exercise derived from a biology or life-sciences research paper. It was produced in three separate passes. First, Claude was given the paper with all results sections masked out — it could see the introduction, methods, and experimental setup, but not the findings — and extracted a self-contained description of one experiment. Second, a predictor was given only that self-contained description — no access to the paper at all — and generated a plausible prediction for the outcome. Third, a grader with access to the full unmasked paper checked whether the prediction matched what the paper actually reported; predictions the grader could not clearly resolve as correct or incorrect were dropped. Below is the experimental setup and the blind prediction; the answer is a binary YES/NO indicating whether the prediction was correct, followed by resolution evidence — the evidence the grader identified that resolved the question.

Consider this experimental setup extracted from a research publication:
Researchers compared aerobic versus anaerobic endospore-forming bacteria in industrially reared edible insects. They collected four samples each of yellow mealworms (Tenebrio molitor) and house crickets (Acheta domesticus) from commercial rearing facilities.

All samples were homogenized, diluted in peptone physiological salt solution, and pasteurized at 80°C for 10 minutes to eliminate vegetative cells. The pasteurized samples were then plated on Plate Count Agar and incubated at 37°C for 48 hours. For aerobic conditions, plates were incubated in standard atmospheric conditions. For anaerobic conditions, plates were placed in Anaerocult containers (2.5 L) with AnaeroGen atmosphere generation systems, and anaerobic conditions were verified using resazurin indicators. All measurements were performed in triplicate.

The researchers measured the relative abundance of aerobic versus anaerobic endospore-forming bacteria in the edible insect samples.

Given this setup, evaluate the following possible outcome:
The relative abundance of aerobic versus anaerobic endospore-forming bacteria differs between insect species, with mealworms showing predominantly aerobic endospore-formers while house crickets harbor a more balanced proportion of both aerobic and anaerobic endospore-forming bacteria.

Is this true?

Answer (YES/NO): NO